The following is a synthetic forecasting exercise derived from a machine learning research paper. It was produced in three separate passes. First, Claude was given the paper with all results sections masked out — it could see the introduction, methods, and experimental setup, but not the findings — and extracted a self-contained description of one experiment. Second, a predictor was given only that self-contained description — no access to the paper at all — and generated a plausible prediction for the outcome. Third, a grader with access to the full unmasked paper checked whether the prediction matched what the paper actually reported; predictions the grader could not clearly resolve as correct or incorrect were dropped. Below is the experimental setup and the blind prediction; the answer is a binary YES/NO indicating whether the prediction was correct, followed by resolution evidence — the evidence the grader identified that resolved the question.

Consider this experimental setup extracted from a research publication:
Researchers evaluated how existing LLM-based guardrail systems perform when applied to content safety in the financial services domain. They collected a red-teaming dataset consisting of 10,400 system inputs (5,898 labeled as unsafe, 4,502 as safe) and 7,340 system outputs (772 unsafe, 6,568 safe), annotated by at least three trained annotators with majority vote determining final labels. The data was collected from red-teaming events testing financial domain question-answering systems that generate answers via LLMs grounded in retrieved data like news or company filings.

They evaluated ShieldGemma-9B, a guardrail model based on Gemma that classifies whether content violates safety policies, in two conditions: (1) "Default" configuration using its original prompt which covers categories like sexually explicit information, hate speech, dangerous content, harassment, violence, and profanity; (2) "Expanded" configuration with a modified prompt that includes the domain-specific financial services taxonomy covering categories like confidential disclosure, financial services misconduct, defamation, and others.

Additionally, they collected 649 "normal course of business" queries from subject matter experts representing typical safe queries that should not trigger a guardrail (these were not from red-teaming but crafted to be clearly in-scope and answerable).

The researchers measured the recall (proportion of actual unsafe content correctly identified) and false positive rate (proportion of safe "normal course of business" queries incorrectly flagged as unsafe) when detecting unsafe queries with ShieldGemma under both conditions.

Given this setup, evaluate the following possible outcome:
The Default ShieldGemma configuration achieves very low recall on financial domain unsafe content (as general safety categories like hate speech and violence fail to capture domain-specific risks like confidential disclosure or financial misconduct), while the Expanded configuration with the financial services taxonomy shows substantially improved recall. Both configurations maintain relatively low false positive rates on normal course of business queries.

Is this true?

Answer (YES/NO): NO